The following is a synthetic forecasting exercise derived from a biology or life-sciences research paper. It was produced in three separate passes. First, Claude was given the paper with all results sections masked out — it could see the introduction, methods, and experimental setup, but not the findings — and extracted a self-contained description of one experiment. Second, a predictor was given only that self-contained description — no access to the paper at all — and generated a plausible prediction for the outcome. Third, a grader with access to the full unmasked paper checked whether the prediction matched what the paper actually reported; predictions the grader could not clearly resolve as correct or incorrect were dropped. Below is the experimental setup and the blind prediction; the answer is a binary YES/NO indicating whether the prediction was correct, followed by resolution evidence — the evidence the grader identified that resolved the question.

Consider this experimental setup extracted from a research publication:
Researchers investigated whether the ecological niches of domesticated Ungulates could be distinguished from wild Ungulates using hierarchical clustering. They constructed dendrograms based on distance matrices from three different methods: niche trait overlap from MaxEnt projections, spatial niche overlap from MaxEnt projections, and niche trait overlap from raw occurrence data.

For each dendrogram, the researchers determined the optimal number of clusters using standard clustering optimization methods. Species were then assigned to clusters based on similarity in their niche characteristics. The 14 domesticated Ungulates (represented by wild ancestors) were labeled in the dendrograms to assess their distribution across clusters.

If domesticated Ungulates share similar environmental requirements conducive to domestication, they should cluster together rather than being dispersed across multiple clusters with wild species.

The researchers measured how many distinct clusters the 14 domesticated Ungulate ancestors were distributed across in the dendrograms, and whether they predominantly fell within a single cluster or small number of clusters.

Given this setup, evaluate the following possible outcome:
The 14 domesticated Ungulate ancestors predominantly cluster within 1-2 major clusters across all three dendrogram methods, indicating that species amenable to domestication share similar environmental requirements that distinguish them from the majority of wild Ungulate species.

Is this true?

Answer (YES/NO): NO